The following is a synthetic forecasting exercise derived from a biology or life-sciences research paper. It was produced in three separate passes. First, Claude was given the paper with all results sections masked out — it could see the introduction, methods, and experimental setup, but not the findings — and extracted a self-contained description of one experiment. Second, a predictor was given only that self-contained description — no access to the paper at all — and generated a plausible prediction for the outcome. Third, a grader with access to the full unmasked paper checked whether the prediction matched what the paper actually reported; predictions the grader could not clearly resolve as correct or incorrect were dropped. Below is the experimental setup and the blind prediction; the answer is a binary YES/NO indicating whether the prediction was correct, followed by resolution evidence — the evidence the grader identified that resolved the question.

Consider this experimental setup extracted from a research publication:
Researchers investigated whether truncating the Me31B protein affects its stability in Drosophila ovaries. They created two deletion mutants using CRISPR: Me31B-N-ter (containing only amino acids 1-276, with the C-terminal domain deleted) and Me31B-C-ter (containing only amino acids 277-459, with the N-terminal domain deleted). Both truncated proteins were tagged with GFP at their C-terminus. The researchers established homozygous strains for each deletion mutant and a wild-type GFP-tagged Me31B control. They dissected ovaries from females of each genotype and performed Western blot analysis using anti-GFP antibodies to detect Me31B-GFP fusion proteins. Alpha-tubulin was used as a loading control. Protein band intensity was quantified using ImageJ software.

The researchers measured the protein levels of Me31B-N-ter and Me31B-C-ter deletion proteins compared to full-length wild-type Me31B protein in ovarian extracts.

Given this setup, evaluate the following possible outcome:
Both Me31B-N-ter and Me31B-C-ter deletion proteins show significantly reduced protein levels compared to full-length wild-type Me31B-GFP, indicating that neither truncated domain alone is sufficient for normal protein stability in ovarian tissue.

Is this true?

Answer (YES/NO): YES